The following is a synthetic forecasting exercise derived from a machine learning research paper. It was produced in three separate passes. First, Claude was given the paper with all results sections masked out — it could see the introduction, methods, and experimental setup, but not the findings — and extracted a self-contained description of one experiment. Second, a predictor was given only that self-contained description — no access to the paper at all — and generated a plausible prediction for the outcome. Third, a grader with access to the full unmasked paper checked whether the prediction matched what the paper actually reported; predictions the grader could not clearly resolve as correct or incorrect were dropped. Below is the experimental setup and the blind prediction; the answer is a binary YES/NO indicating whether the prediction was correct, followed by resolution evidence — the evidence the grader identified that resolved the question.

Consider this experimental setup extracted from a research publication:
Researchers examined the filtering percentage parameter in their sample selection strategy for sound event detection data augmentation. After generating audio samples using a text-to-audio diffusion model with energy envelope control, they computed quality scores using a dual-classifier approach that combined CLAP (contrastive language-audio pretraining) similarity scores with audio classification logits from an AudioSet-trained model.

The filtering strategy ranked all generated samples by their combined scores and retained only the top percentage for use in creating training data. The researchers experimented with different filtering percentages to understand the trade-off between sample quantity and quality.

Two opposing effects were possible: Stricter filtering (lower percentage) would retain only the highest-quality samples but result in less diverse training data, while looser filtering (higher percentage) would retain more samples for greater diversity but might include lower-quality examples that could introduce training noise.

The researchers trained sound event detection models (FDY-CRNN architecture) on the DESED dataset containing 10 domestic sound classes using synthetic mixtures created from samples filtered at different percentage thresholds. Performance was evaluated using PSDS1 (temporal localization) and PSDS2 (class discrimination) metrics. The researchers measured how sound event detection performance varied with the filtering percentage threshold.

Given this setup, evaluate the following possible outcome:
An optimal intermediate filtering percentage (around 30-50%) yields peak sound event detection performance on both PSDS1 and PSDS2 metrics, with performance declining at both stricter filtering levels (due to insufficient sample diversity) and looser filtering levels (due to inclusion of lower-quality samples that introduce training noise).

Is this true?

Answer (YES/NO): YES